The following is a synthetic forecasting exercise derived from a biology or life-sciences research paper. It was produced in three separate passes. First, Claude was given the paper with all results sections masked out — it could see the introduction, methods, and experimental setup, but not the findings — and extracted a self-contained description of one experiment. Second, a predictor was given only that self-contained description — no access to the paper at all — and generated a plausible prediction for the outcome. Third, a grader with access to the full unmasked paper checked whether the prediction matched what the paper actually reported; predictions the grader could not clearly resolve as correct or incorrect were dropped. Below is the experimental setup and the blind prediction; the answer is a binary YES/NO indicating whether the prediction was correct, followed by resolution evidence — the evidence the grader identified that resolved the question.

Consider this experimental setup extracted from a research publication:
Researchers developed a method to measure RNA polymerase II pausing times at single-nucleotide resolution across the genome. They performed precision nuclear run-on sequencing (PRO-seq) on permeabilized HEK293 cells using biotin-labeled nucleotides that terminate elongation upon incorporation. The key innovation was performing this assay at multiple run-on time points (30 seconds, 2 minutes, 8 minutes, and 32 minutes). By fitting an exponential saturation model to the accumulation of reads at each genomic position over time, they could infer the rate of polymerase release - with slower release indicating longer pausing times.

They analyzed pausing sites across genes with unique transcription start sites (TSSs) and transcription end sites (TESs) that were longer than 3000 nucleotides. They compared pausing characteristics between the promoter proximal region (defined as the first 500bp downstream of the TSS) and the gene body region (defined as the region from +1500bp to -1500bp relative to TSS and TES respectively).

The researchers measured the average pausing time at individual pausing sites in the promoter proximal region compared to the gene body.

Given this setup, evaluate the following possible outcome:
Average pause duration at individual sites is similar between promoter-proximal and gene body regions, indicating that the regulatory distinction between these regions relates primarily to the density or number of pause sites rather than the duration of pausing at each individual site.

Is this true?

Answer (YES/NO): NO